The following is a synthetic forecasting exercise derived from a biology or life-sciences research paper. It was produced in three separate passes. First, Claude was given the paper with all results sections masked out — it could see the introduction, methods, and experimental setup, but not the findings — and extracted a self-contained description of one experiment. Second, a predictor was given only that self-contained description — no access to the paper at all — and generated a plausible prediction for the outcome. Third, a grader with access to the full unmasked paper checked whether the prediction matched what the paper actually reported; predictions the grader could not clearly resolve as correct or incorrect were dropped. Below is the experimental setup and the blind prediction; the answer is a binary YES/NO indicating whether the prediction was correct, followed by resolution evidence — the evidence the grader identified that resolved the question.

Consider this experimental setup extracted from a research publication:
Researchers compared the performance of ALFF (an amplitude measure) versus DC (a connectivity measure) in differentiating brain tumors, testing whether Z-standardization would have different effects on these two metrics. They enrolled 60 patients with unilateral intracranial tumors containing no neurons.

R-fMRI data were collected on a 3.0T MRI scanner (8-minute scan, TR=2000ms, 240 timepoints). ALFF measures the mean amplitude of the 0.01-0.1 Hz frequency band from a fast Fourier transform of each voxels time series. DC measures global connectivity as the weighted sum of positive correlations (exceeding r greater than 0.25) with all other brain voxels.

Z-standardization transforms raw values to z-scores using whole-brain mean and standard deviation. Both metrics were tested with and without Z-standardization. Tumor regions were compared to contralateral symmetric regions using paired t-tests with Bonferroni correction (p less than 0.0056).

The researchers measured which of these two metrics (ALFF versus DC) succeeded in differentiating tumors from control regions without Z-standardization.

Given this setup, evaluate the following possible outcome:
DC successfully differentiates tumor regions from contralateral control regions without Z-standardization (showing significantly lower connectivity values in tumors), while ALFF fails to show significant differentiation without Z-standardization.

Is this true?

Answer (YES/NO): NO